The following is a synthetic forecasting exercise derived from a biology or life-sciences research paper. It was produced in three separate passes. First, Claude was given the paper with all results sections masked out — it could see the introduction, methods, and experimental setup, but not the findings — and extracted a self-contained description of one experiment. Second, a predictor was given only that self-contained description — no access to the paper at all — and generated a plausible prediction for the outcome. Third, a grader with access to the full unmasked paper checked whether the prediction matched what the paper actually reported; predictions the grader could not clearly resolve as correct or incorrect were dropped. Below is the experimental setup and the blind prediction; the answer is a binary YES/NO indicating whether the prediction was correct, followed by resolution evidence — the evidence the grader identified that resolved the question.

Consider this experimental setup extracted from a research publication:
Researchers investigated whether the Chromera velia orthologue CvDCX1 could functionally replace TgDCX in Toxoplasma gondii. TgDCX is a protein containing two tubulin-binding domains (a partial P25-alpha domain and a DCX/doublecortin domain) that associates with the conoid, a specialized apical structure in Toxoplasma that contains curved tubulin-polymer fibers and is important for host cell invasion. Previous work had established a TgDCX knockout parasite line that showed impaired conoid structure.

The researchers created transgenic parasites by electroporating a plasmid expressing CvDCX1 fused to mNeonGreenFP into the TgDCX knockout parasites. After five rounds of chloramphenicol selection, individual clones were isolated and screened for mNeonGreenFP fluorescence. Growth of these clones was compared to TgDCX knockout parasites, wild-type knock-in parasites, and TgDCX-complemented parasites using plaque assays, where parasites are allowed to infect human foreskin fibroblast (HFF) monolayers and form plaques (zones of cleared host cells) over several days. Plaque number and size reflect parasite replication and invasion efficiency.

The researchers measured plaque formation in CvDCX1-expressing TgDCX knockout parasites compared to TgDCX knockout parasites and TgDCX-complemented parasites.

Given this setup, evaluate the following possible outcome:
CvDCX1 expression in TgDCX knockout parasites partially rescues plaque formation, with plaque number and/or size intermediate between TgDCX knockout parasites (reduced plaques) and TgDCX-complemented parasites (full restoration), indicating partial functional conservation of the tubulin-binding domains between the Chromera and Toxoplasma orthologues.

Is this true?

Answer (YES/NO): NO